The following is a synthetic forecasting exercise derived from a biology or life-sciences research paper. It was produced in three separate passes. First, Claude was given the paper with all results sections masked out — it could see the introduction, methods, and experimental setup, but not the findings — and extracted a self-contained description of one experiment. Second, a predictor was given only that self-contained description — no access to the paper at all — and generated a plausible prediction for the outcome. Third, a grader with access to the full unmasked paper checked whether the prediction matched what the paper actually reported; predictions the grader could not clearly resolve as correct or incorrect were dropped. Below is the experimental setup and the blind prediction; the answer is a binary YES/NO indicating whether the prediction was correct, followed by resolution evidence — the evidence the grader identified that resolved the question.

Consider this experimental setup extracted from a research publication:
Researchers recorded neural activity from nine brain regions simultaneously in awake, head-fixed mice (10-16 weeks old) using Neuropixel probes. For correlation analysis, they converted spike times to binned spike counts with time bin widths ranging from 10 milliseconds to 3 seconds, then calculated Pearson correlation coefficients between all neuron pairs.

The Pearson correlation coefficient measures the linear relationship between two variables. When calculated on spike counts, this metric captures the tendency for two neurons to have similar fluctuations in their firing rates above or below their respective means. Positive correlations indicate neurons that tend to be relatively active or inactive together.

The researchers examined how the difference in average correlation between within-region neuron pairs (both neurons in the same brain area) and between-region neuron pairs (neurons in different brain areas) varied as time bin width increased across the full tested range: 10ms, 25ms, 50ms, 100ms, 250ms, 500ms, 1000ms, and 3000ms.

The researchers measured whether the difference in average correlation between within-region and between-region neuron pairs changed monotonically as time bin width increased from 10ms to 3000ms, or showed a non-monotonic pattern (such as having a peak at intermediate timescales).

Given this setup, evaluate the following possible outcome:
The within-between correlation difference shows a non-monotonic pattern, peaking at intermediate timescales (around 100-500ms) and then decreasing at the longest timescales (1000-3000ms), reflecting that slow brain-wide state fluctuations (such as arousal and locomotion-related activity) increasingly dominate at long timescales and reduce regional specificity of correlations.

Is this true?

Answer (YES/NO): NO